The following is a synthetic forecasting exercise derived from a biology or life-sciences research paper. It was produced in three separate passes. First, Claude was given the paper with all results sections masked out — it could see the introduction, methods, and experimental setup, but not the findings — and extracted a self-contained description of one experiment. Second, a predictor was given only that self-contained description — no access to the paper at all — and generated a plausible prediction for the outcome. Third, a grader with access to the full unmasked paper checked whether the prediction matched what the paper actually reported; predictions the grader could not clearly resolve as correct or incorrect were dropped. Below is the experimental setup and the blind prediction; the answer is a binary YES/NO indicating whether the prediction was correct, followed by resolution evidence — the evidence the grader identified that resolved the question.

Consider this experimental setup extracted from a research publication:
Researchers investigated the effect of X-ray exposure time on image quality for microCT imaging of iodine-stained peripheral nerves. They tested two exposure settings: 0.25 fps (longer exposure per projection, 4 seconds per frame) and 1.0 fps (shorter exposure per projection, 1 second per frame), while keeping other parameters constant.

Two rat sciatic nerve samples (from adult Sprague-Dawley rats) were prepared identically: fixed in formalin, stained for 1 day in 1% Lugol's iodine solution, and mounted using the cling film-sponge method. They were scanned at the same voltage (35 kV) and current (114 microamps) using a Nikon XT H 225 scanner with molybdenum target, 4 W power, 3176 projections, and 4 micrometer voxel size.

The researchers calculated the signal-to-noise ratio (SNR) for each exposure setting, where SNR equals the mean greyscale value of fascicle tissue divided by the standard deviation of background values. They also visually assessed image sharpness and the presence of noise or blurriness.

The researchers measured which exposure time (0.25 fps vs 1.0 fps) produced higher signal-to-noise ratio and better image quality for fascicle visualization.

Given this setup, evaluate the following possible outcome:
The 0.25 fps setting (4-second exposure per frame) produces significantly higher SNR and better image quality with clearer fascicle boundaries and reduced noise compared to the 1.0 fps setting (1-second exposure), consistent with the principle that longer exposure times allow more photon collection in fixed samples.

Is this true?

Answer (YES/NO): YES